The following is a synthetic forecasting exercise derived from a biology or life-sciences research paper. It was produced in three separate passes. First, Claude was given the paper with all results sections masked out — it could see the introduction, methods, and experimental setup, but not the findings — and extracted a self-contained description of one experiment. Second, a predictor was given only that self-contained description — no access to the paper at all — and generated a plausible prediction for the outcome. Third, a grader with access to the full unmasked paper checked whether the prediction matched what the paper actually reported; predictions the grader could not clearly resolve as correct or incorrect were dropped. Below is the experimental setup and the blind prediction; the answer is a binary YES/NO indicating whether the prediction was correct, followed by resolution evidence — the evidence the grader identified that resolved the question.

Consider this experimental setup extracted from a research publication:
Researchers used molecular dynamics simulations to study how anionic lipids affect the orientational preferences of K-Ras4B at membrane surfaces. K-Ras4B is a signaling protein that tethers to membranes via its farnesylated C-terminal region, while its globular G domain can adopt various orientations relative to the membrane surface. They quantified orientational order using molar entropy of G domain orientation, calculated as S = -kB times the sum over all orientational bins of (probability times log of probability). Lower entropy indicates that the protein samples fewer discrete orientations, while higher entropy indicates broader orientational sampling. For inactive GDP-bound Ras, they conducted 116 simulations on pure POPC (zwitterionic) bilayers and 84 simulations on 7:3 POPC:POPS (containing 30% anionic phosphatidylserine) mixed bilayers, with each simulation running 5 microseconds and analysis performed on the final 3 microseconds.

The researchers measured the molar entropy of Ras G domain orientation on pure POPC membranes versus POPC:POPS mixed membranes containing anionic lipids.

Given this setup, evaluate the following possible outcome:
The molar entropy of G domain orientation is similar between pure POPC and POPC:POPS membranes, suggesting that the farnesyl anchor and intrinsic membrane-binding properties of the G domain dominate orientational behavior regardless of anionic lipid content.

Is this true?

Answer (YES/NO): NO